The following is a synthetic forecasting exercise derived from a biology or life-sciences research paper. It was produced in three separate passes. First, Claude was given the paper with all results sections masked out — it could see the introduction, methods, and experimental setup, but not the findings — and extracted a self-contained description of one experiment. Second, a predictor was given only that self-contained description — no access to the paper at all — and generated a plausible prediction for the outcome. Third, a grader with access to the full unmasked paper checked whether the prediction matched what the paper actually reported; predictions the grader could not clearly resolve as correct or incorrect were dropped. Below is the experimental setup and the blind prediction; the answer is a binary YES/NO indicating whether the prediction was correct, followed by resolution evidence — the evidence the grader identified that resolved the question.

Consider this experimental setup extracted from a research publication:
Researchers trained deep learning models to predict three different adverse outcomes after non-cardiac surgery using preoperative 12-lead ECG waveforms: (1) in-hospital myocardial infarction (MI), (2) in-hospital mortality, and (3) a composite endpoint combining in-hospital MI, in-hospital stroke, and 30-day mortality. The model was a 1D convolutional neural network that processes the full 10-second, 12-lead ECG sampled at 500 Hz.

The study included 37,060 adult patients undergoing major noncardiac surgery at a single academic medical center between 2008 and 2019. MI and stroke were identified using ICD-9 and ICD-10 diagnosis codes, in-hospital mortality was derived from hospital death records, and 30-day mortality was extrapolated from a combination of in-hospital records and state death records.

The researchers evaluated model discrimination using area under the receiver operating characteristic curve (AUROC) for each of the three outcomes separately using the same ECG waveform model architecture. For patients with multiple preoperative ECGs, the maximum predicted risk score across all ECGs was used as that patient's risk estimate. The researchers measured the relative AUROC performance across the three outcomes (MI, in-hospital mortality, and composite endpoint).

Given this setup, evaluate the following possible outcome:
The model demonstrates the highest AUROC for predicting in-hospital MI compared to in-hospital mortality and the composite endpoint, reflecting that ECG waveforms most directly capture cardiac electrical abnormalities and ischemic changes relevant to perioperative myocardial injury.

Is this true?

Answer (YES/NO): YES